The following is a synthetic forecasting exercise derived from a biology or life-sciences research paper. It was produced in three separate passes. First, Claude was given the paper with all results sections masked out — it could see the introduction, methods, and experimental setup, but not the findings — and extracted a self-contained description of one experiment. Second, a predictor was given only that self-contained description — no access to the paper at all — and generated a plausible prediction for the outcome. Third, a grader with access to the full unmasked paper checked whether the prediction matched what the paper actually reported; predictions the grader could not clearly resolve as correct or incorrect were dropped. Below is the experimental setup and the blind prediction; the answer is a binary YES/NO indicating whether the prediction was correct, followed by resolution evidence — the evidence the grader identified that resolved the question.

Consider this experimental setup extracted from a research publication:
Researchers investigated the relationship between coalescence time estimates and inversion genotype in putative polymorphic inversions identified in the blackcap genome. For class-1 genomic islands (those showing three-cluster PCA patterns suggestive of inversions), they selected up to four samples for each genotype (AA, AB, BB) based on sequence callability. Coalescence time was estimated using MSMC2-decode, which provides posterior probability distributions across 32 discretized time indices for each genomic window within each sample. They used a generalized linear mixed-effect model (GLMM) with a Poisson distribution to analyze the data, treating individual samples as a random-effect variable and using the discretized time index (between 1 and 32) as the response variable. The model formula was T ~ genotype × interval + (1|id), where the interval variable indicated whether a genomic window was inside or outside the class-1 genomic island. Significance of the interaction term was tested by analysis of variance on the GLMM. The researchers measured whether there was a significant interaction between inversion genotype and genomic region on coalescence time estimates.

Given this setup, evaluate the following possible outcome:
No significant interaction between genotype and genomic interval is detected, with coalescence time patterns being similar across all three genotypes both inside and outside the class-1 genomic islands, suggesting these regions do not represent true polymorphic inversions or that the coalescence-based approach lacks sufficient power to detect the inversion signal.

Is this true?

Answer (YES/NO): NO